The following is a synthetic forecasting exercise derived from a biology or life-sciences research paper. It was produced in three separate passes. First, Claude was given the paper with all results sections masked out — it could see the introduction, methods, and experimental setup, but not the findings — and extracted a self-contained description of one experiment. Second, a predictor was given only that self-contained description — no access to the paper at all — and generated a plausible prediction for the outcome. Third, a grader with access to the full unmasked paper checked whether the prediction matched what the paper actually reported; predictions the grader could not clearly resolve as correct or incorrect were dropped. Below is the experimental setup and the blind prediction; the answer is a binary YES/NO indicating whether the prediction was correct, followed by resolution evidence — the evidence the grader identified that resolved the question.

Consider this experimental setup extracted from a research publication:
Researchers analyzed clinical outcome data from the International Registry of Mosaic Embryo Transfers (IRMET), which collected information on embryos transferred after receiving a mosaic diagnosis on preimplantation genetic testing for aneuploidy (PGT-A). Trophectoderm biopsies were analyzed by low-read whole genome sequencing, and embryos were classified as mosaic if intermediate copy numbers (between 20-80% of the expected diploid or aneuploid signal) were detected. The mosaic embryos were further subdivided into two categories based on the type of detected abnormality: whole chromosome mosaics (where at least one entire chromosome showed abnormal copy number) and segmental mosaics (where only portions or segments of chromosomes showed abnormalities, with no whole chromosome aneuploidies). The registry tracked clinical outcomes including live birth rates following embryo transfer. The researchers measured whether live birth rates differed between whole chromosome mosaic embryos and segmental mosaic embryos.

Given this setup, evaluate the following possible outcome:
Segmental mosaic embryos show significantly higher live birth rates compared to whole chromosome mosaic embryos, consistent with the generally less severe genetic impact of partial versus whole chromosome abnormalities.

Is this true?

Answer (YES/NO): YES